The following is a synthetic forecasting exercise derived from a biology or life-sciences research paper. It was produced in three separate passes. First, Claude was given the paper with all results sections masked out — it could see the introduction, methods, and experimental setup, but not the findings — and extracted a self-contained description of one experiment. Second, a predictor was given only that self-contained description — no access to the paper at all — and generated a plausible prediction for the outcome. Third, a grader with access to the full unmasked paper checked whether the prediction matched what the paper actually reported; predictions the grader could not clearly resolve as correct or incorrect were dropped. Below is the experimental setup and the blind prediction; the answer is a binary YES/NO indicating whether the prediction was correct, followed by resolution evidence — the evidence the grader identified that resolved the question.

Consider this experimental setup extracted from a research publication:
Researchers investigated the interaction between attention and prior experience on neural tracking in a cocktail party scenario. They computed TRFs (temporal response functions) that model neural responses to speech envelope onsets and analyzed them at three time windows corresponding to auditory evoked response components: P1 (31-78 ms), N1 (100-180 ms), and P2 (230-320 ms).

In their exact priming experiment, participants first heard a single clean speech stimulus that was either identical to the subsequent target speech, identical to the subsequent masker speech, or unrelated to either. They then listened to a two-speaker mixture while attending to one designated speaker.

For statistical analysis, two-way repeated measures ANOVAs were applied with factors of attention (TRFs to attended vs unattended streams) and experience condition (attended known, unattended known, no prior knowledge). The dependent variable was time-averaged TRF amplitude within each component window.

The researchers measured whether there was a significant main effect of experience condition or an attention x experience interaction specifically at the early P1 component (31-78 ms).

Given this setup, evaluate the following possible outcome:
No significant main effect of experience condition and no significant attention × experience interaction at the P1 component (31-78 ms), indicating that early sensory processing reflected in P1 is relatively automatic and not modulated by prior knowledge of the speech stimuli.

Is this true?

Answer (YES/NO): YES